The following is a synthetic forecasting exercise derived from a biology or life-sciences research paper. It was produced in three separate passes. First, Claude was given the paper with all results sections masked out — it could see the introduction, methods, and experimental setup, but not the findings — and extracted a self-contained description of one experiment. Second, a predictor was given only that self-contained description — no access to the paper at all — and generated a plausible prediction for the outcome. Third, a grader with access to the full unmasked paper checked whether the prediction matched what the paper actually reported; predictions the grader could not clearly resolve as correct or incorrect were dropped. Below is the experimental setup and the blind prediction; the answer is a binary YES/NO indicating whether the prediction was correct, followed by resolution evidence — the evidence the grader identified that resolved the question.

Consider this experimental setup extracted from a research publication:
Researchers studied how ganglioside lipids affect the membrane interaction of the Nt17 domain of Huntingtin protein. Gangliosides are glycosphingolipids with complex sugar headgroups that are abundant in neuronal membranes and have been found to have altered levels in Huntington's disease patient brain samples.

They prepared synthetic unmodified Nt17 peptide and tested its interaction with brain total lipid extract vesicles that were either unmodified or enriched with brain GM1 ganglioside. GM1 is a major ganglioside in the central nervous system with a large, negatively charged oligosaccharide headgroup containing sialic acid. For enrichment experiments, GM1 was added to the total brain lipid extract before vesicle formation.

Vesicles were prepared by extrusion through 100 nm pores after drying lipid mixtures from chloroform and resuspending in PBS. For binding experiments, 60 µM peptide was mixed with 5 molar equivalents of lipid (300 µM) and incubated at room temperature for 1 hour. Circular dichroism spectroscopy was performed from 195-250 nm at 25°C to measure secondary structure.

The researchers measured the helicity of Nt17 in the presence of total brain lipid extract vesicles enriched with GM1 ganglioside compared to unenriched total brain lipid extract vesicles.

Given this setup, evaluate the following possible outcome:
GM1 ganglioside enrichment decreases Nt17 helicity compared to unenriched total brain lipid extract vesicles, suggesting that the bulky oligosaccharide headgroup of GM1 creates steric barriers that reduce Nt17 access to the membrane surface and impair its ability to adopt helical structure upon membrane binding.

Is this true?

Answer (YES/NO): NO